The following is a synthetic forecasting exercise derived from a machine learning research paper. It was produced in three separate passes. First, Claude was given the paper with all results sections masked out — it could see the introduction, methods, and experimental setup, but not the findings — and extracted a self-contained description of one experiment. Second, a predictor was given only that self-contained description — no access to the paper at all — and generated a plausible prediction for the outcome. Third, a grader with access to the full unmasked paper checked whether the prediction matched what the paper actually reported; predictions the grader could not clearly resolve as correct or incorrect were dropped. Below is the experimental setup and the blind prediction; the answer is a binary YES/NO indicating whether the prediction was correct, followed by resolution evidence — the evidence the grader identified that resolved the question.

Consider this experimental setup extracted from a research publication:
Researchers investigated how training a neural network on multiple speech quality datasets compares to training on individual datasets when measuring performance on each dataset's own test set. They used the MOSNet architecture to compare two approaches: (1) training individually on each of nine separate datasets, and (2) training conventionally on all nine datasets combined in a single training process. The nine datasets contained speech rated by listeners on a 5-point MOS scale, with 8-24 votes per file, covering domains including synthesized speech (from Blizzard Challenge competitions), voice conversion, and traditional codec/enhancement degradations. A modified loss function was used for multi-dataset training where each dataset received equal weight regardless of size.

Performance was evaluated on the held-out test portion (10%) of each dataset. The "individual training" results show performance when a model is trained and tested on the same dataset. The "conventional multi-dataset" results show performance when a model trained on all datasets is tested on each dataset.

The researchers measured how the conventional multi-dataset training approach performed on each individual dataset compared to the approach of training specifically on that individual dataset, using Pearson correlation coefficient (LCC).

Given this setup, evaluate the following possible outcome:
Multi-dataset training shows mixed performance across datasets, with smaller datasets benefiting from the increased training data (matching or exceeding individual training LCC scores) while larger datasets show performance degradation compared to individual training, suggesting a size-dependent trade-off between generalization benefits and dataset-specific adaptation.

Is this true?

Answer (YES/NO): YES